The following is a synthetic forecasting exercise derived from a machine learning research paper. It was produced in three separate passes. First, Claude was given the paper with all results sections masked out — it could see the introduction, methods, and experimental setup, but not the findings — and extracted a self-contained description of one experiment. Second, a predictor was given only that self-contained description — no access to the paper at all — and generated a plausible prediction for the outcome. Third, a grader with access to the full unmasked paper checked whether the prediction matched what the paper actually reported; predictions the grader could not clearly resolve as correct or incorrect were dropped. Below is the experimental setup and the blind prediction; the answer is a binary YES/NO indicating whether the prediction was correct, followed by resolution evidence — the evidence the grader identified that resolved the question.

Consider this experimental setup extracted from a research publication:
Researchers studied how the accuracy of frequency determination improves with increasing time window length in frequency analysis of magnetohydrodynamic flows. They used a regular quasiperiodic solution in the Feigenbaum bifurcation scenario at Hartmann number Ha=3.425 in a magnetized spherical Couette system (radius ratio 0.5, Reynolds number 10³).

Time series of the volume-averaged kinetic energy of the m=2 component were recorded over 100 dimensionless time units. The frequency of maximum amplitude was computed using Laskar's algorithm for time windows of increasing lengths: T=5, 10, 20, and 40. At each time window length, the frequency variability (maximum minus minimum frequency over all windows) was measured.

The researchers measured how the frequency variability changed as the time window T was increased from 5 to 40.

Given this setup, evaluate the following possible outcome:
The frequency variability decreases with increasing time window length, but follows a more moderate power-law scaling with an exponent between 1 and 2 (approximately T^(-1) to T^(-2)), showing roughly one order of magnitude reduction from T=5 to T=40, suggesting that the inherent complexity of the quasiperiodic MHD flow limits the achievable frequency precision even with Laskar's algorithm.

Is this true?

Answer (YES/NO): NO